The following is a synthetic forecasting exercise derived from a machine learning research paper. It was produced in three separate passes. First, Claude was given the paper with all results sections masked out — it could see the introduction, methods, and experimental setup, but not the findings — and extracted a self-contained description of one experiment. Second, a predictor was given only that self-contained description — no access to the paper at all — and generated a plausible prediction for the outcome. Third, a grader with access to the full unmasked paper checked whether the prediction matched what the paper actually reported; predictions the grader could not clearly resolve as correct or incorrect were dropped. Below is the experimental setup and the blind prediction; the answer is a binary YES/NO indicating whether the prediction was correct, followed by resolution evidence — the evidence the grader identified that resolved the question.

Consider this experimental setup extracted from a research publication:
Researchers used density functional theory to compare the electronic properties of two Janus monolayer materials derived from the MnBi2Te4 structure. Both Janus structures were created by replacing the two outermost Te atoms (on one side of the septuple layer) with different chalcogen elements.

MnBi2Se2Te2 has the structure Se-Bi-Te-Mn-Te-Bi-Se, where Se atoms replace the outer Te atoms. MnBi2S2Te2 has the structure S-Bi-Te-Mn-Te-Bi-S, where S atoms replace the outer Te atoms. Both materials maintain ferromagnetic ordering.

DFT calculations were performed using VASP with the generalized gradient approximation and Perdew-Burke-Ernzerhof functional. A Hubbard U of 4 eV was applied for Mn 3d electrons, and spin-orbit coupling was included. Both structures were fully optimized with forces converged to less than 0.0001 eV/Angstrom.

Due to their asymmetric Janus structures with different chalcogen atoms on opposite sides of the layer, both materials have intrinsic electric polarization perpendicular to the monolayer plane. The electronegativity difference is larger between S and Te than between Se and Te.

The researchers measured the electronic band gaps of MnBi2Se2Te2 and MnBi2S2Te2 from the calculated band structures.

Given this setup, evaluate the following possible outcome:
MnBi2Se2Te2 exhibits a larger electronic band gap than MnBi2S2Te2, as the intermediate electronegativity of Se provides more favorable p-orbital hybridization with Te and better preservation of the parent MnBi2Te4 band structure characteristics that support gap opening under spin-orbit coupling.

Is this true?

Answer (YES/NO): NO